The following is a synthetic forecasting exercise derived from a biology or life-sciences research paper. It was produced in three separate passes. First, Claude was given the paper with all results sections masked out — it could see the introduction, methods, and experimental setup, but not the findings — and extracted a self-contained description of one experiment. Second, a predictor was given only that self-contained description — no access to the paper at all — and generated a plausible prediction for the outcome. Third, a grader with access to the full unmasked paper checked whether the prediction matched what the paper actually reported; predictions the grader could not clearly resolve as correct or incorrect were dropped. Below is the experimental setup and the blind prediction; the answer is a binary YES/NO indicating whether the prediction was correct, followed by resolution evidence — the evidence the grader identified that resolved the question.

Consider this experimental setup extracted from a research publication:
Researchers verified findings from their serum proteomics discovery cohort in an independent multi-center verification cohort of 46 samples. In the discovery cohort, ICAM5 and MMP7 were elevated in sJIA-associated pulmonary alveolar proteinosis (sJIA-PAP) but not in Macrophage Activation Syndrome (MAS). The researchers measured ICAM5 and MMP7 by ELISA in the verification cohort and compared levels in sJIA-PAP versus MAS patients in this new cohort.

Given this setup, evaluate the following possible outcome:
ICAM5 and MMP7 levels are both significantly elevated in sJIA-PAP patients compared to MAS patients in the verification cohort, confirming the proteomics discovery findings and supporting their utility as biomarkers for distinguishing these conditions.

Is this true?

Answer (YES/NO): NO